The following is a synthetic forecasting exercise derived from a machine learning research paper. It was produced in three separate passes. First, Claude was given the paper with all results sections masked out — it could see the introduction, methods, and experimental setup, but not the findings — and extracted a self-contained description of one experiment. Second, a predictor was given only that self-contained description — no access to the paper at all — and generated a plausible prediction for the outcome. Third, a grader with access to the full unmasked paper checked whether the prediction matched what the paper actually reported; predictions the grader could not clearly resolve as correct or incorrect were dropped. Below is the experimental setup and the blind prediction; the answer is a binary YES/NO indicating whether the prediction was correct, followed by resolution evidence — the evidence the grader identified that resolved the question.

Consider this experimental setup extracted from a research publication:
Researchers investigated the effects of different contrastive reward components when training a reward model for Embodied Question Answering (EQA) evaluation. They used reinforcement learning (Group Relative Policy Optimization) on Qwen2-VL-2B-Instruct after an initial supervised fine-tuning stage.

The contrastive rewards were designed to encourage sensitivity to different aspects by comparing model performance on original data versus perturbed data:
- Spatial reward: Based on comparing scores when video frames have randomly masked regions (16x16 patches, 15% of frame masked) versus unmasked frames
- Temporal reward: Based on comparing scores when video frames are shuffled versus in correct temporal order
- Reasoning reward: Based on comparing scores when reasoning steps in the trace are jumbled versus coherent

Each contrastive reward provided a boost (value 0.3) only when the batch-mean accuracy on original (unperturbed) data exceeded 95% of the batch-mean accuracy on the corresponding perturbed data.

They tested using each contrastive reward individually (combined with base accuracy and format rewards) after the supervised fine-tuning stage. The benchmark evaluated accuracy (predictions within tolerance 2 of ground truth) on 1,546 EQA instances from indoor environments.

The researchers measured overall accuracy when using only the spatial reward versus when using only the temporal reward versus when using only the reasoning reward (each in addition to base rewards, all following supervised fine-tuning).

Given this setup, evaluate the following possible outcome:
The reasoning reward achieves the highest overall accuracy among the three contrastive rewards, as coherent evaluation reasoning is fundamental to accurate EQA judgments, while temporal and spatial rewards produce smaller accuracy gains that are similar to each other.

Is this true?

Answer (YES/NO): NO